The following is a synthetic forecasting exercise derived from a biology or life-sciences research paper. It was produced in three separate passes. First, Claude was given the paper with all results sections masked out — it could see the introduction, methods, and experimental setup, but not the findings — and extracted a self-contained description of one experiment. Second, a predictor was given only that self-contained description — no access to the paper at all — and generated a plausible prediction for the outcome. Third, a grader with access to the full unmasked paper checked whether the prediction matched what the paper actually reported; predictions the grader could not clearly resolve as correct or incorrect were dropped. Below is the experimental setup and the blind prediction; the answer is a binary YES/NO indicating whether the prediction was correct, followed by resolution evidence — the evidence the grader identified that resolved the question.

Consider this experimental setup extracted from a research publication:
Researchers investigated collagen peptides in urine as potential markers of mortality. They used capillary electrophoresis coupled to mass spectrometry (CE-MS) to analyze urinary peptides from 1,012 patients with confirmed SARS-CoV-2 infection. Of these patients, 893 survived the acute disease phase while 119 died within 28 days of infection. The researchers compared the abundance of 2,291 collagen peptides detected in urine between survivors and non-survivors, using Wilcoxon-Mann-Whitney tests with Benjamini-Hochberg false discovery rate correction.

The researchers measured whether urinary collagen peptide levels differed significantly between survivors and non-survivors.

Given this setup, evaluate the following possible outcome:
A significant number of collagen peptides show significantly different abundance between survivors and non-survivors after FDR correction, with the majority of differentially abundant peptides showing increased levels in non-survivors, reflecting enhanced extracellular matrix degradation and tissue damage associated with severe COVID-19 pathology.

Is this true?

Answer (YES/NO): NO